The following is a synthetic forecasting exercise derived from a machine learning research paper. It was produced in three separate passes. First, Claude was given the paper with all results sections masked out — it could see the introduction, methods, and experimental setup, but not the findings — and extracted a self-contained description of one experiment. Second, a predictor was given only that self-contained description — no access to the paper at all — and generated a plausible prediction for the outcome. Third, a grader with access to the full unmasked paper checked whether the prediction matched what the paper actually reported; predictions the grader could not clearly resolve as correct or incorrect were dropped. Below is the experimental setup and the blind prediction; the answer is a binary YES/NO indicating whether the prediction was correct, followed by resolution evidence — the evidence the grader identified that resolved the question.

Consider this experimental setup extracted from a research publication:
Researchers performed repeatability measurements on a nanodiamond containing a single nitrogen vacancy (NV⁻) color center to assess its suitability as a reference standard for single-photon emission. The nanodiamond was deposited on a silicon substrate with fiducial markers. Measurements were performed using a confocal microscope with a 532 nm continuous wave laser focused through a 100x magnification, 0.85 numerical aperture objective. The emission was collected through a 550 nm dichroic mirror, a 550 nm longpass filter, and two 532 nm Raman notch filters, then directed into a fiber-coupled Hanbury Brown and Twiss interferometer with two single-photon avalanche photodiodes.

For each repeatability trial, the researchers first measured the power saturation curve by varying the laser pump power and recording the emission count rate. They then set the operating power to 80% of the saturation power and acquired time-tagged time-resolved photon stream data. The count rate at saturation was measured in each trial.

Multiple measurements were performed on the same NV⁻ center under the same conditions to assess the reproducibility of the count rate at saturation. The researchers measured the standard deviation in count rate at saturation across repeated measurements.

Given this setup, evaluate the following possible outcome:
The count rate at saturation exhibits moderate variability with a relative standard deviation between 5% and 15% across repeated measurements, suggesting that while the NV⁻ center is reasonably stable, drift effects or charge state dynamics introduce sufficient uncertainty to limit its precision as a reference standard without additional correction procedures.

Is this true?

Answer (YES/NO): NO